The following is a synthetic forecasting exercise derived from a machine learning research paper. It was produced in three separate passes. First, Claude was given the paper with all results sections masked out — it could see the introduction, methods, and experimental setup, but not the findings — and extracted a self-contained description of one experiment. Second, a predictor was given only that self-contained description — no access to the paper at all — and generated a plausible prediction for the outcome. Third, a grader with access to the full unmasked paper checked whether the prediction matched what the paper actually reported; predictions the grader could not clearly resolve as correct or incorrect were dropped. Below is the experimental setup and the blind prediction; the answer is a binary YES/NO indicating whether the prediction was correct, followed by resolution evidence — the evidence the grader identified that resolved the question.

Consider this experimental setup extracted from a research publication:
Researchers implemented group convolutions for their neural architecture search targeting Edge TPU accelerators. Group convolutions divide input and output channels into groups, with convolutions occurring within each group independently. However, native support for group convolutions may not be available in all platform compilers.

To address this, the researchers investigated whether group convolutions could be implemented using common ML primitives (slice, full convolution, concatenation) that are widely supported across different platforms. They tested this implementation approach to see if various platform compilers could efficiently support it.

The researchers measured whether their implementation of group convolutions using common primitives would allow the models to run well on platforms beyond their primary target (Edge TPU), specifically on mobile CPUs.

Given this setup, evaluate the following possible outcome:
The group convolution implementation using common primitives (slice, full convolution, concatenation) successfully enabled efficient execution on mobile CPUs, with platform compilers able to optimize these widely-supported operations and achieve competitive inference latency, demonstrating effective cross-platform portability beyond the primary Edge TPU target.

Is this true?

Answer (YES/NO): YES